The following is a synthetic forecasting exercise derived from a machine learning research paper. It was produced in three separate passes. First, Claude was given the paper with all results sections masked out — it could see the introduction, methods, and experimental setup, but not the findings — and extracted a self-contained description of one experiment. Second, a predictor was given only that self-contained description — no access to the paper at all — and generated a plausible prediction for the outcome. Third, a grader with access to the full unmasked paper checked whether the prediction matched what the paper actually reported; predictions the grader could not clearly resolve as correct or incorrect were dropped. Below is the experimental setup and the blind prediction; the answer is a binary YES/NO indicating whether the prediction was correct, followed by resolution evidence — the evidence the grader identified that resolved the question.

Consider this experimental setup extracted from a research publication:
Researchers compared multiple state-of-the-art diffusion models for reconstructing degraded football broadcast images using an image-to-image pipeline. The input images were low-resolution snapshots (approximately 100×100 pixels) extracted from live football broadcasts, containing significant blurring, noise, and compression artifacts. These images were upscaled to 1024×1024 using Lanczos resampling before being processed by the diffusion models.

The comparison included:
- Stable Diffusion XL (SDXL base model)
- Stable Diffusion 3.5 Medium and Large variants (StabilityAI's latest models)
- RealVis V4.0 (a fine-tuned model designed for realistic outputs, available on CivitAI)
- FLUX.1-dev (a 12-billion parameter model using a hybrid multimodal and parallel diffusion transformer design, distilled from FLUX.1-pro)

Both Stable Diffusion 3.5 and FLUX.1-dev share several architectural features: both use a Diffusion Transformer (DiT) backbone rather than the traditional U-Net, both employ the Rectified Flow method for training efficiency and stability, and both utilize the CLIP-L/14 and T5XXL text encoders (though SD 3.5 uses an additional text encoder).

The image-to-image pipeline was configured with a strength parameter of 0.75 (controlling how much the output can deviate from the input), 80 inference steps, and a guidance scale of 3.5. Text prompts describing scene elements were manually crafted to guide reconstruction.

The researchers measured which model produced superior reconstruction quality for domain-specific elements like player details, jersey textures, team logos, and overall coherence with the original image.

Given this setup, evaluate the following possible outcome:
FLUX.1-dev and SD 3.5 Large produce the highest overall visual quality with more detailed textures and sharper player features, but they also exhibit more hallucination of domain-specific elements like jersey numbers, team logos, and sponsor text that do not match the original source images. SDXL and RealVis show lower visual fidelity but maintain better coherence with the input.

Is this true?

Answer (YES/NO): NO